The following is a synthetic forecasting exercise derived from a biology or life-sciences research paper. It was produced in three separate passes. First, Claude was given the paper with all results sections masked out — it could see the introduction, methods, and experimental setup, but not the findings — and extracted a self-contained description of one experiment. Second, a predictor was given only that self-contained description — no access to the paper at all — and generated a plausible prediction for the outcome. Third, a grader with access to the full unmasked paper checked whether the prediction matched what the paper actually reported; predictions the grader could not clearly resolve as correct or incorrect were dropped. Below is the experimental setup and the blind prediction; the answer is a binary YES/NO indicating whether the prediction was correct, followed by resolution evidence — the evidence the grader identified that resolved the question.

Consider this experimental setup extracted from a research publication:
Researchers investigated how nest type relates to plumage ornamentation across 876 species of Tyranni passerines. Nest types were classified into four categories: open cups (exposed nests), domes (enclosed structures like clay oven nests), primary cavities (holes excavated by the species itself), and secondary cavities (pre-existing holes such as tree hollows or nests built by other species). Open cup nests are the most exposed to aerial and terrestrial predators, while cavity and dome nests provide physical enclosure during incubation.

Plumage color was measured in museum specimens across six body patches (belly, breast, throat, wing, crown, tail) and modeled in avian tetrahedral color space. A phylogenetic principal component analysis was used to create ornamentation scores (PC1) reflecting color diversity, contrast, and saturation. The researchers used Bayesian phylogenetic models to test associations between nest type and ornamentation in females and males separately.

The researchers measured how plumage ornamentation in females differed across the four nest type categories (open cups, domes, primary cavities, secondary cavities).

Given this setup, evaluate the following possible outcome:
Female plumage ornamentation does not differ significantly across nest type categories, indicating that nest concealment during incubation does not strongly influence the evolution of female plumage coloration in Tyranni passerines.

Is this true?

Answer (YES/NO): NO